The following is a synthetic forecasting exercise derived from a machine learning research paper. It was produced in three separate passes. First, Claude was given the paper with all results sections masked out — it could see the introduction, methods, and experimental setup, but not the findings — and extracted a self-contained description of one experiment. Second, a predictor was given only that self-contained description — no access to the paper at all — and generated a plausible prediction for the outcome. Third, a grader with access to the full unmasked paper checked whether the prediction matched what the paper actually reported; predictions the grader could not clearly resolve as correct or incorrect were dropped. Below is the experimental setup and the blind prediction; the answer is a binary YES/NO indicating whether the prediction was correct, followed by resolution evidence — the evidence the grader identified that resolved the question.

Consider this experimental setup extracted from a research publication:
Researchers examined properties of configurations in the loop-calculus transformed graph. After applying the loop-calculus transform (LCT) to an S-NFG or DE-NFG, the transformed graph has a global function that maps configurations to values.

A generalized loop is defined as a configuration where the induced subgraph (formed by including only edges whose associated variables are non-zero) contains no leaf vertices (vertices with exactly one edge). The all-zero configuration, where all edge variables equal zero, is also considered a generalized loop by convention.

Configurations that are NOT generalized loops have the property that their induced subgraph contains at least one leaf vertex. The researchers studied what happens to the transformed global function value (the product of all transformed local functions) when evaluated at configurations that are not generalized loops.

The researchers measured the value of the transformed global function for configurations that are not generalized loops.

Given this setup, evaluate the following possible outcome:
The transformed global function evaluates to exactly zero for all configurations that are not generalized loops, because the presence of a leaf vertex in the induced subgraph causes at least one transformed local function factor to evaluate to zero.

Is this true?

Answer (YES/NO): YES